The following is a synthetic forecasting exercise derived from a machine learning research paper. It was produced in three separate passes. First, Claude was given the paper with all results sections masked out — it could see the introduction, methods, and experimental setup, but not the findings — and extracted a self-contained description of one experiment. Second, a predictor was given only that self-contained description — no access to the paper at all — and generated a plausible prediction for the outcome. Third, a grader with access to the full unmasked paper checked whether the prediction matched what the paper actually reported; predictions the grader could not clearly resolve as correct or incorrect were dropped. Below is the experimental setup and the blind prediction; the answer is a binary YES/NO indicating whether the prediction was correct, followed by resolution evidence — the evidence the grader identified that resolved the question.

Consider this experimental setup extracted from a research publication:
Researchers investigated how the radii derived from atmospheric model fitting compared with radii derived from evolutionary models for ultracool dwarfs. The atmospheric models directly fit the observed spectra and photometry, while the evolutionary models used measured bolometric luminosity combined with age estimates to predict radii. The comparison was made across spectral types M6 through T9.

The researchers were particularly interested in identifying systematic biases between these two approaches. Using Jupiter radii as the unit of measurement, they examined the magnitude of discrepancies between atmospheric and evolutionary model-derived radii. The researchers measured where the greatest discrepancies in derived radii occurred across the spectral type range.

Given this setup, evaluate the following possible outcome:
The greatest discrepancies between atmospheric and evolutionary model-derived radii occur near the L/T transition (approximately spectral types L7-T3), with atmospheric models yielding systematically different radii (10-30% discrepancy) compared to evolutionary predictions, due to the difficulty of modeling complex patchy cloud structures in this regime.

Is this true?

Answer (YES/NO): NO